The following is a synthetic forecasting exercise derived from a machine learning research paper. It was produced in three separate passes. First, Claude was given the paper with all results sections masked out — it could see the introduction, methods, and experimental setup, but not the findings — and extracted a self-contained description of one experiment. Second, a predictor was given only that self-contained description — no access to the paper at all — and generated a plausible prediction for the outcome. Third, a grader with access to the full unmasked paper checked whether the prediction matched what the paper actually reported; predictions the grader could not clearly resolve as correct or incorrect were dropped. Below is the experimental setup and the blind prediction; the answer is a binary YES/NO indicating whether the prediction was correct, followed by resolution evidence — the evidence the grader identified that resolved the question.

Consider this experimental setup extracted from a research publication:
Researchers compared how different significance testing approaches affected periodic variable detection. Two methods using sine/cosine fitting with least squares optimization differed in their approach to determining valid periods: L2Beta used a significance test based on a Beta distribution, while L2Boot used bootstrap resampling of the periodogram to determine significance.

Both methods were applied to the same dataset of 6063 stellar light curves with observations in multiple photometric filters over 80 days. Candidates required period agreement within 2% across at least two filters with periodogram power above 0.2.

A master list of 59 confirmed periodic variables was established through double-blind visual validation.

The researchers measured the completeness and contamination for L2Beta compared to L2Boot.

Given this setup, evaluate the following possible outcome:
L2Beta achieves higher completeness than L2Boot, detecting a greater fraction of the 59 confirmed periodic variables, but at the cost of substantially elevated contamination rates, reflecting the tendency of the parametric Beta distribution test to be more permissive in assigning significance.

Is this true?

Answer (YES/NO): NO